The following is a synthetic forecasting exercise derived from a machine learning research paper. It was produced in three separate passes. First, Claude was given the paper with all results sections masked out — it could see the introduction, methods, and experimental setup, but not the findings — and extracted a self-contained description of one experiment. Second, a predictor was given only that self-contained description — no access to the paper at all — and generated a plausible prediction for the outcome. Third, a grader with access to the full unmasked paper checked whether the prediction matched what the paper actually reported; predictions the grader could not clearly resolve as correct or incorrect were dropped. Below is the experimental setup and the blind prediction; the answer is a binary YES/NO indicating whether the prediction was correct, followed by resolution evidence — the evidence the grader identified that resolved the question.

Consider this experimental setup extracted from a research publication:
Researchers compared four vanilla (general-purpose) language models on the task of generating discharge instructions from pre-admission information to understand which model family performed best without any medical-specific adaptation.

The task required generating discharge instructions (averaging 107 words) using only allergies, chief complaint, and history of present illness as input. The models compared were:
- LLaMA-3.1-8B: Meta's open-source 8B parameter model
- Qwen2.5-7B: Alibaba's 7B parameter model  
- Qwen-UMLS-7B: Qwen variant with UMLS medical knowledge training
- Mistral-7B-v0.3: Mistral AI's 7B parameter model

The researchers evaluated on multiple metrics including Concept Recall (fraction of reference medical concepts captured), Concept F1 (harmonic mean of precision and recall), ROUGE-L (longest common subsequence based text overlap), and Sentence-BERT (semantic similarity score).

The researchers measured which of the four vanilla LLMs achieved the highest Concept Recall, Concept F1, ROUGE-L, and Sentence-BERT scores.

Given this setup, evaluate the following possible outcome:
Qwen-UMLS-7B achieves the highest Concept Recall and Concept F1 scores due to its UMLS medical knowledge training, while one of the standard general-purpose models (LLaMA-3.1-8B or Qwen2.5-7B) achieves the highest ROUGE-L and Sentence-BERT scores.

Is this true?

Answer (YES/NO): NO